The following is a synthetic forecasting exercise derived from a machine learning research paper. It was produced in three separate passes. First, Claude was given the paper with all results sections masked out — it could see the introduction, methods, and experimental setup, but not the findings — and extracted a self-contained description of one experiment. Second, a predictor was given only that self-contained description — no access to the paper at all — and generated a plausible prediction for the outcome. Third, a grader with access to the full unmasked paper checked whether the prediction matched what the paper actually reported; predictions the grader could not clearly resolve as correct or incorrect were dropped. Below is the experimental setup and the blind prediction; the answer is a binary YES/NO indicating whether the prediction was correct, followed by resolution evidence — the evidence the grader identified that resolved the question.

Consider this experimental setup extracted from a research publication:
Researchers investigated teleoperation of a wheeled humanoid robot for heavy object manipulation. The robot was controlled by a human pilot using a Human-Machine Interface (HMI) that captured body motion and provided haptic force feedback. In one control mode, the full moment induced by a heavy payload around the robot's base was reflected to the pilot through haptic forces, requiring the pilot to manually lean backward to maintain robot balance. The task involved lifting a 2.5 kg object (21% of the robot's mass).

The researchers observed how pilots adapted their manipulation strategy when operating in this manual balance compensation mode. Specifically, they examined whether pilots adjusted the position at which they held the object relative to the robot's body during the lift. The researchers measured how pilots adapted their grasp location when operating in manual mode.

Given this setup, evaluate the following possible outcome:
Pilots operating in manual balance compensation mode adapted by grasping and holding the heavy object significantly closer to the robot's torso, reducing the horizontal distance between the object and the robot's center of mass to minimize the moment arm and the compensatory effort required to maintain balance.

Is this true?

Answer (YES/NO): YES